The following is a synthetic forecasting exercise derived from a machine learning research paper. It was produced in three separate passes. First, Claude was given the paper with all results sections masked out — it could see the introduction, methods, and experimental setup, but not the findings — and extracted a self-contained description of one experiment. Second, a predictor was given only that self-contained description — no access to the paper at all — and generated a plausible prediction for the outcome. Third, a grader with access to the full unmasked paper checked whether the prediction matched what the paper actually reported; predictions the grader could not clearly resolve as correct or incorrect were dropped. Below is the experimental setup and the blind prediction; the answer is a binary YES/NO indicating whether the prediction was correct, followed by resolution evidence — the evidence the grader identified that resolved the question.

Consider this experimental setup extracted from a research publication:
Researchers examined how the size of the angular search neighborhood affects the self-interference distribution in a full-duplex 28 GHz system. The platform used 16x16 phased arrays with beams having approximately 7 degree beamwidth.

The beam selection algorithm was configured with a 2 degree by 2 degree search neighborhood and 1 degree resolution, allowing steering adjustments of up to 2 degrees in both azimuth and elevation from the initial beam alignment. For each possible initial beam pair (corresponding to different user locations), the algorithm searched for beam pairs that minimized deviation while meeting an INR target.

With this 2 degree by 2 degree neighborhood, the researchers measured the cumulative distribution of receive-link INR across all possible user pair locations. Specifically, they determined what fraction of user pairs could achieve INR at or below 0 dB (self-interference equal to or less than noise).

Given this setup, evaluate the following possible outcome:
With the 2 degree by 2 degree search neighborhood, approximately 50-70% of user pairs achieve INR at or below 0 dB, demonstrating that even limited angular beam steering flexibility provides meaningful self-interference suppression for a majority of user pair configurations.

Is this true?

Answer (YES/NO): NO